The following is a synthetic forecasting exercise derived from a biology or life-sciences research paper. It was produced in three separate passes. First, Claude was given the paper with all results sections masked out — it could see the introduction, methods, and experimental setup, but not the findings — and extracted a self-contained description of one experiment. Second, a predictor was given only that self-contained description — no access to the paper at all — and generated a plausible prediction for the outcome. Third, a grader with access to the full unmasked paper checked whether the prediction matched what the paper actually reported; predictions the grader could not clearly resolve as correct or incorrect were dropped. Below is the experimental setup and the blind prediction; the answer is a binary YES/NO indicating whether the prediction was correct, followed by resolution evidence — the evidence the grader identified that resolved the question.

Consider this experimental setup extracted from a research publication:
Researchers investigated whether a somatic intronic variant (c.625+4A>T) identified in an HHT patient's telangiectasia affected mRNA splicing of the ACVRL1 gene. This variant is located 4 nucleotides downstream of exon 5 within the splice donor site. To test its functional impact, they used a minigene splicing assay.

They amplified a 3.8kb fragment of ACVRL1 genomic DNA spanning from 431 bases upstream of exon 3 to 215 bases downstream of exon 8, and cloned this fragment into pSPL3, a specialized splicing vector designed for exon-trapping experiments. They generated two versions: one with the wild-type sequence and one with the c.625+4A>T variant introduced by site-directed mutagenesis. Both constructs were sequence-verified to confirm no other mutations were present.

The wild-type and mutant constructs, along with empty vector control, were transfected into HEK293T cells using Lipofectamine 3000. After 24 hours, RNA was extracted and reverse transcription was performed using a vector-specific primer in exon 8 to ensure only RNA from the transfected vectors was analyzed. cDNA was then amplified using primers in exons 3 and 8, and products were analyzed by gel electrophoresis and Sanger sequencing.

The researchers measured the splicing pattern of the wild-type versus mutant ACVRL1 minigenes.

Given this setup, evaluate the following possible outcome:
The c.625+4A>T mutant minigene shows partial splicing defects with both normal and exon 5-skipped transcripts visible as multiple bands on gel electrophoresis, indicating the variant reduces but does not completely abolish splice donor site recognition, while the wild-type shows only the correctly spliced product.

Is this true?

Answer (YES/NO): NO